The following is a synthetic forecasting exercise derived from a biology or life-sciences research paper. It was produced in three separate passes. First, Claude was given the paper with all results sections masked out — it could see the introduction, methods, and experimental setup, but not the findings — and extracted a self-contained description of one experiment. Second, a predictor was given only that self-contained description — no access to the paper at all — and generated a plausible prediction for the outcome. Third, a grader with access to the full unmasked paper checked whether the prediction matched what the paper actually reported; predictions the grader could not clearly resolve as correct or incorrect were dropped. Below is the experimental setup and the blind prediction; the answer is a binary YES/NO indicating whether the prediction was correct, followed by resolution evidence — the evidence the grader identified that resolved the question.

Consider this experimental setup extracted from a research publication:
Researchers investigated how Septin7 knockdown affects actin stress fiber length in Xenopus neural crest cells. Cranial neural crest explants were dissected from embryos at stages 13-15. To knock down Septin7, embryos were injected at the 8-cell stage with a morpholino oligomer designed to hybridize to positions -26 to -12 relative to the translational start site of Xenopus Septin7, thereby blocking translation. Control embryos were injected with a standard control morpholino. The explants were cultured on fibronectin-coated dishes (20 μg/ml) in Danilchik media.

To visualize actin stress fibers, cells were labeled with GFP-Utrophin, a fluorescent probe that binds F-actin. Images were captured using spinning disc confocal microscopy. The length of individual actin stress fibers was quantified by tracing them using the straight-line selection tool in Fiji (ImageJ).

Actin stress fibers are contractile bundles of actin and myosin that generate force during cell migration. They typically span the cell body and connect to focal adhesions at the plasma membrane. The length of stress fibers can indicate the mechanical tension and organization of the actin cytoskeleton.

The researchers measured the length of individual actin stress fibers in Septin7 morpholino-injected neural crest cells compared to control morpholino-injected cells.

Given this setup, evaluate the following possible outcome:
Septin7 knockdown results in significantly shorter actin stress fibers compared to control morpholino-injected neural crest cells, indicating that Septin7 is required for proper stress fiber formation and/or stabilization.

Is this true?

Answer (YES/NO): YES